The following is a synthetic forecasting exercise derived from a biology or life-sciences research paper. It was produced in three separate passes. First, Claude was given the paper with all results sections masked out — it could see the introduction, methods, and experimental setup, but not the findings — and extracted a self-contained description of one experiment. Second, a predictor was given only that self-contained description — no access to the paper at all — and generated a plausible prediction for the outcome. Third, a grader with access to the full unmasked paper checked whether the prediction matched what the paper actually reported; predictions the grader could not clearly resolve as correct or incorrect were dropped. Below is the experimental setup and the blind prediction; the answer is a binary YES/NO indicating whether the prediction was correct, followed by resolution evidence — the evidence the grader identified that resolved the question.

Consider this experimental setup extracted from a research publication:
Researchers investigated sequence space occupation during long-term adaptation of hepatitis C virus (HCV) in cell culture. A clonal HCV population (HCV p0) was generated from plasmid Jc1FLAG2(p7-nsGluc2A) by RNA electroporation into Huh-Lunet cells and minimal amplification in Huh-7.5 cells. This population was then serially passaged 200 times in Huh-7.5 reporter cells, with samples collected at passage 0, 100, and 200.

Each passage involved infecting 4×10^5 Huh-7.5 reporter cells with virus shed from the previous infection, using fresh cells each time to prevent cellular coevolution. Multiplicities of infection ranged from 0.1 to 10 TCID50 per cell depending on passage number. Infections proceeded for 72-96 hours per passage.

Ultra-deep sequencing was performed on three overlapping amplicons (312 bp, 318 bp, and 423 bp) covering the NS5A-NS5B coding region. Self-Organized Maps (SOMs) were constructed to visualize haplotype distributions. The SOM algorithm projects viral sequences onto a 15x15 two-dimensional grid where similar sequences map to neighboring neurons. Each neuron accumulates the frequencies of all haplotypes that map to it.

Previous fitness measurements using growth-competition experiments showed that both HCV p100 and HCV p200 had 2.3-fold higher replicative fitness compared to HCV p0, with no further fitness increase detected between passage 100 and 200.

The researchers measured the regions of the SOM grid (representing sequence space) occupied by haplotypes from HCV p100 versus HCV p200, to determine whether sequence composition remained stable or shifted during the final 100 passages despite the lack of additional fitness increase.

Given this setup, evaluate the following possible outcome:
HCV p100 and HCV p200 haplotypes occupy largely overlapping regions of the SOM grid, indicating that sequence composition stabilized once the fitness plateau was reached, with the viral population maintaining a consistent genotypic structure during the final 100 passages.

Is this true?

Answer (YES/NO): NO